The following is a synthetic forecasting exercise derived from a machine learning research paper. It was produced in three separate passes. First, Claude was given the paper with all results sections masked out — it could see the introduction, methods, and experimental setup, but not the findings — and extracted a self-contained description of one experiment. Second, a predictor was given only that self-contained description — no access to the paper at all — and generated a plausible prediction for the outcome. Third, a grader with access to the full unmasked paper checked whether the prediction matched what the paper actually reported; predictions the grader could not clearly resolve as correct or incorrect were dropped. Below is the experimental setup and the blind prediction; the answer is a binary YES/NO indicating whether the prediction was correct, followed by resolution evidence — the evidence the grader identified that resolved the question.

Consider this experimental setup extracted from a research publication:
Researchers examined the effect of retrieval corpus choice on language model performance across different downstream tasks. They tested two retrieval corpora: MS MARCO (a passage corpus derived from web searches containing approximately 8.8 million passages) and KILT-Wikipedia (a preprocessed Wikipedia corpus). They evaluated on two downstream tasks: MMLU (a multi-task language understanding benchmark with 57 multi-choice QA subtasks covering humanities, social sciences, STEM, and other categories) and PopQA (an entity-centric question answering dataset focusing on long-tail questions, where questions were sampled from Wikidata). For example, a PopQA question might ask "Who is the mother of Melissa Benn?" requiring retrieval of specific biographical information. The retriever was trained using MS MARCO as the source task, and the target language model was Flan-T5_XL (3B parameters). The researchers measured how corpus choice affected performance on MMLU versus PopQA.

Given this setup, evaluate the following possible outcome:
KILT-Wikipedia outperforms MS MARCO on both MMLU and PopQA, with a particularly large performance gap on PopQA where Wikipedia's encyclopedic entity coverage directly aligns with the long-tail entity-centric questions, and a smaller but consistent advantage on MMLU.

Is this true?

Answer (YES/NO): NO